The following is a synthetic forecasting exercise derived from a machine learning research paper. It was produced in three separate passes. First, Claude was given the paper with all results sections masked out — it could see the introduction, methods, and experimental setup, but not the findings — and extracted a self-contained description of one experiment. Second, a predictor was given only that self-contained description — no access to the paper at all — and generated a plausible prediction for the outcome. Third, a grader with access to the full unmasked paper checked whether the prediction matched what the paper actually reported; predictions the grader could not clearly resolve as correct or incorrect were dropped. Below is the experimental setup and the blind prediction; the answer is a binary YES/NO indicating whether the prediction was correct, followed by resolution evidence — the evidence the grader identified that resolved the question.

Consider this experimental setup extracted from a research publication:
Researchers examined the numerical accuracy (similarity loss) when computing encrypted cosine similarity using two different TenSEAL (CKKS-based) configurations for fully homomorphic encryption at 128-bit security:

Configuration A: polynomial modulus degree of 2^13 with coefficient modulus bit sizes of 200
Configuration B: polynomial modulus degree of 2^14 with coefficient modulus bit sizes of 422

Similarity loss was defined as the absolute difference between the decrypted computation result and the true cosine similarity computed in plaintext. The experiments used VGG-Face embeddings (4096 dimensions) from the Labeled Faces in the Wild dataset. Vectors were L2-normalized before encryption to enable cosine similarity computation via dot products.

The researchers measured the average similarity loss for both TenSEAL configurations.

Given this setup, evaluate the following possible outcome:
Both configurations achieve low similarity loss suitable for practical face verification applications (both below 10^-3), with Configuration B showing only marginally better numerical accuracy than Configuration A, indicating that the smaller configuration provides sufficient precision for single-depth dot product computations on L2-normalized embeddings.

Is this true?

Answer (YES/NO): NO